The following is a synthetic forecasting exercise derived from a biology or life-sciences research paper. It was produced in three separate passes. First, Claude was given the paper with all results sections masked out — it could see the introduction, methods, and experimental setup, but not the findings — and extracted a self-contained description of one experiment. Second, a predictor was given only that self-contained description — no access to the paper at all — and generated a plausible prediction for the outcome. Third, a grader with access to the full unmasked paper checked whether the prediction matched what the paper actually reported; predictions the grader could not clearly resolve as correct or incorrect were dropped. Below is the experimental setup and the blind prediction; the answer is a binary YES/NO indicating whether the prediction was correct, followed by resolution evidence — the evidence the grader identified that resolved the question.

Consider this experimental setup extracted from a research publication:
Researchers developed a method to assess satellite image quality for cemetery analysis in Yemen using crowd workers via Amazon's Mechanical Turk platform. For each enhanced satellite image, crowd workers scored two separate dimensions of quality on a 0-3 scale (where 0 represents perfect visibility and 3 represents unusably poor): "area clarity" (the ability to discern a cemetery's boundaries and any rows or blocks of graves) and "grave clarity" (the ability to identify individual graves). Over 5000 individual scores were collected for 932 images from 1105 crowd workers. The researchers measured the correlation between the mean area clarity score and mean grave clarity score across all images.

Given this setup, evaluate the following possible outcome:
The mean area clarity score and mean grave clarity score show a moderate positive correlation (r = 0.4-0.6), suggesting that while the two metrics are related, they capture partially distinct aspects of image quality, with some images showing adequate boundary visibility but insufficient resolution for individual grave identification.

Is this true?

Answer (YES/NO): NO